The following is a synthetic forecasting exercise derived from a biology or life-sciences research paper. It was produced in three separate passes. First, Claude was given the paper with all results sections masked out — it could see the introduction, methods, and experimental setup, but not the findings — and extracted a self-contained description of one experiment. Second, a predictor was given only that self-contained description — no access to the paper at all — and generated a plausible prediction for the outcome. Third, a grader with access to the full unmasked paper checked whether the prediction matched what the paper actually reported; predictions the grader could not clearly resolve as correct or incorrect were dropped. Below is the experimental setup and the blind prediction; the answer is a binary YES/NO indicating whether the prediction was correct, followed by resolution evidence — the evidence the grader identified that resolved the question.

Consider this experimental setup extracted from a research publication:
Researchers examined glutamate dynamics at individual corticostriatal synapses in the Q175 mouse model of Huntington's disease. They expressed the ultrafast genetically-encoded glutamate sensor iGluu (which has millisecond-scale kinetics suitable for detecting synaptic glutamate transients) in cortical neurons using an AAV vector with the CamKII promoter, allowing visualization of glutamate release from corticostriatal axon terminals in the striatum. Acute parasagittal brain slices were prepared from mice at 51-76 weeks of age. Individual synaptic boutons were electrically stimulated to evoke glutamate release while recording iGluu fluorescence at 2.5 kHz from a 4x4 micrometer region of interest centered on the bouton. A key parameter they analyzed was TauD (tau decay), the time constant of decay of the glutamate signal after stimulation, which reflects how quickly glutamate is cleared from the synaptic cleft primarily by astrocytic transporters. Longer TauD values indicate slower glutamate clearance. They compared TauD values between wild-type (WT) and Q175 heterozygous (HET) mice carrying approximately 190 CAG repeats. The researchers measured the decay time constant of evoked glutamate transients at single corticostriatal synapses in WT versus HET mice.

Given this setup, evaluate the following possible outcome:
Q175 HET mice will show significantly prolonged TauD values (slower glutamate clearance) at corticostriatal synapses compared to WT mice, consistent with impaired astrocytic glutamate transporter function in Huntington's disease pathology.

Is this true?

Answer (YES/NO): YES